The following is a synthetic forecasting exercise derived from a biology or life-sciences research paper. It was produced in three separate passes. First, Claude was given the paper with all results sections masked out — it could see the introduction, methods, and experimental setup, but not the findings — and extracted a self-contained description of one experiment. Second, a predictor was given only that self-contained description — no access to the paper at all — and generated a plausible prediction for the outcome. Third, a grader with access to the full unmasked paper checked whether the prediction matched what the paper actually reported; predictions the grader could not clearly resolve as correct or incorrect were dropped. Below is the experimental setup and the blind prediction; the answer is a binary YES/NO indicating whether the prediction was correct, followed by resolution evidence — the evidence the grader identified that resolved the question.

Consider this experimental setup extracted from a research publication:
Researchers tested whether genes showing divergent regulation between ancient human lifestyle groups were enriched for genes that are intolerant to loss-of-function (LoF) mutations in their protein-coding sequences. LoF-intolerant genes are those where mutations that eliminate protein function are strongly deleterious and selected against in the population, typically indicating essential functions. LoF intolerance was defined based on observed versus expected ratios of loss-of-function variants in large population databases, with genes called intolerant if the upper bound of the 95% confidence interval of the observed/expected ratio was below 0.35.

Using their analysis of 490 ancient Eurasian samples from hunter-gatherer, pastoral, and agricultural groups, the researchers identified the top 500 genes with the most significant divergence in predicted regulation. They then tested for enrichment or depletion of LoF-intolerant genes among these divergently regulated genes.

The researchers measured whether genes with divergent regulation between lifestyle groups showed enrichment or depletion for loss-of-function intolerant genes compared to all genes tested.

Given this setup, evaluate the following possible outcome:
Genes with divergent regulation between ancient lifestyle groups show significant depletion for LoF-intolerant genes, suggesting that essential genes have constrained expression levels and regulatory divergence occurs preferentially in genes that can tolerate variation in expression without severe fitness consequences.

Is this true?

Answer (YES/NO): NO